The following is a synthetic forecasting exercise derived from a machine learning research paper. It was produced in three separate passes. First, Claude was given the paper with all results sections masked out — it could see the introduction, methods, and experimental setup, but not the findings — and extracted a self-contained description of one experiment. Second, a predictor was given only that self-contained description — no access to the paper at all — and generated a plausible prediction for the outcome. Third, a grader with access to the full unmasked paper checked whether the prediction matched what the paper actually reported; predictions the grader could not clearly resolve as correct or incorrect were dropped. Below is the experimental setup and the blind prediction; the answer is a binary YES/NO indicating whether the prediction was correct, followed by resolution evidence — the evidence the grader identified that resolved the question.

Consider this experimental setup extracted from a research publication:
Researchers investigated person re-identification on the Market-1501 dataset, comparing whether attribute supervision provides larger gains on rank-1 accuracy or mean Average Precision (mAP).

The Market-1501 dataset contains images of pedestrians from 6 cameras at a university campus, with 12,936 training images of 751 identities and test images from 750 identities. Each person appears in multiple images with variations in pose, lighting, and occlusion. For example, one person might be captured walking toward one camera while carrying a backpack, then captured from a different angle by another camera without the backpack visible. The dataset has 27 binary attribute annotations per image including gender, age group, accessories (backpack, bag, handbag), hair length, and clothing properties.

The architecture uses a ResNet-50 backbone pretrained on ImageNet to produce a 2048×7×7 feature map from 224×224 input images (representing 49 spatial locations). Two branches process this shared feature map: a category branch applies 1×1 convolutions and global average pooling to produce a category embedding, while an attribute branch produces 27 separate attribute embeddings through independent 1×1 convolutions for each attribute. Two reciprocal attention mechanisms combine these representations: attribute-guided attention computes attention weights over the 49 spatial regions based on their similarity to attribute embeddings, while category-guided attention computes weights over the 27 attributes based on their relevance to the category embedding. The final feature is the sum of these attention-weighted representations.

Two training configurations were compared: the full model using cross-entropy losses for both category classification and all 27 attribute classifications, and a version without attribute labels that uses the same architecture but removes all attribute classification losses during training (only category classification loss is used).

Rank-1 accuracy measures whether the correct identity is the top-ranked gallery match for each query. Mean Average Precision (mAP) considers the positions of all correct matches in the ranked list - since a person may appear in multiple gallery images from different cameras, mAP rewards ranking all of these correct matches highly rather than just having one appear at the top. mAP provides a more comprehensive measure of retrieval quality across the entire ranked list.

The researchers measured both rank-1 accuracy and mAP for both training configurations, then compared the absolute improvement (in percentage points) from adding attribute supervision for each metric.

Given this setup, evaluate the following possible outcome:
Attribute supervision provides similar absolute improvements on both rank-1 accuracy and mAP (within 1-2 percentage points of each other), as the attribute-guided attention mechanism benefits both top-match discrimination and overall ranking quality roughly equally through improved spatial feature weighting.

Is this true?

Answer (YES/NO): YES